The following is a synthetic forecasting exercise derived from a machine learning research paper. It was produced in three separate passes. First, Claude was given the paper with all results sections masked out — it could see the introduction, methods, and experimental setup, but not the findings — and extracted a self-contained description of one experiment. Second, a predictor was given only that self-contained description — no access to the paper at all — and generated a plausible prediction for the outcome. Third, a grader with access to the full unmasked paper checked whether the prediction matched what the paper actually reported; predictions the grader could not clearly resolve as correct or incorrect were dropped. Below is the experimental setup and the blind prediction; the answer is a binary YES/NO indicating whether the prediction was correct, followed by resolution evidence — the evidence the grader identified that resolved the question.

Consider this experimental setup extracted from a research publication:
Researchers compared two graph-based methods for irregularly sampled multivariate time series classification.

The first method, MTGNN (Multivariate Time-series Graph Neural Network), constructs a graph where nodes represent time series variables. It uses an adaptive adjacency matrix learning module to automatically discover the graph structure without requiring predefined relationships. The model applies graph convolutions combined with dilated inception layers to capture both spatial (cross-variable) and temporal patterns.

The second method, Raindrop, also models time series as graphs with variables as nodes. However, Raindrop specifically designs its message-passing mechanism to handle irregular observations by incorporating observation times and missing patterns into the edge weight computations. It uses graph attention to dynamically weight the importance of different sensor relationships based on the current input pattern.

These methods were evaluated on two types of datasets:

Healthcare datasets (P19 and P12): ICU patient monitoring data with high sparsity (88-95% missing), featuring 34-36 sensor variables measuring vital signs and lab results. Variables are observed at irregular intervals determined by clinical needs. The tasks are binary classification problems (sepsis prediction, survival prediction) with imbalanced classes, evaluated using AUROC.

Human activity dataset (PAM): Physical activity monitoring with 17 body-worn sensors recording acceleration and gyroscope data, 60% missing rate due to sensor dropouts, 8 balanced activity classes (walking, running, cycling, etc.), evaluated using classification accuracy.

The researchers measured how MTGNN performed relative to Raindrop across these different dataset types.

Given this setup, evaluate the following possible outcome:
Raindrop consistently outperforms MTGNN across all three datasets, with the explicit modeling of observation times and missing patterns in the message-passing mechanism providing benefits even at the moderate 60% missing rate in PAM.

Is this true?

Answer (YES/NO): YES